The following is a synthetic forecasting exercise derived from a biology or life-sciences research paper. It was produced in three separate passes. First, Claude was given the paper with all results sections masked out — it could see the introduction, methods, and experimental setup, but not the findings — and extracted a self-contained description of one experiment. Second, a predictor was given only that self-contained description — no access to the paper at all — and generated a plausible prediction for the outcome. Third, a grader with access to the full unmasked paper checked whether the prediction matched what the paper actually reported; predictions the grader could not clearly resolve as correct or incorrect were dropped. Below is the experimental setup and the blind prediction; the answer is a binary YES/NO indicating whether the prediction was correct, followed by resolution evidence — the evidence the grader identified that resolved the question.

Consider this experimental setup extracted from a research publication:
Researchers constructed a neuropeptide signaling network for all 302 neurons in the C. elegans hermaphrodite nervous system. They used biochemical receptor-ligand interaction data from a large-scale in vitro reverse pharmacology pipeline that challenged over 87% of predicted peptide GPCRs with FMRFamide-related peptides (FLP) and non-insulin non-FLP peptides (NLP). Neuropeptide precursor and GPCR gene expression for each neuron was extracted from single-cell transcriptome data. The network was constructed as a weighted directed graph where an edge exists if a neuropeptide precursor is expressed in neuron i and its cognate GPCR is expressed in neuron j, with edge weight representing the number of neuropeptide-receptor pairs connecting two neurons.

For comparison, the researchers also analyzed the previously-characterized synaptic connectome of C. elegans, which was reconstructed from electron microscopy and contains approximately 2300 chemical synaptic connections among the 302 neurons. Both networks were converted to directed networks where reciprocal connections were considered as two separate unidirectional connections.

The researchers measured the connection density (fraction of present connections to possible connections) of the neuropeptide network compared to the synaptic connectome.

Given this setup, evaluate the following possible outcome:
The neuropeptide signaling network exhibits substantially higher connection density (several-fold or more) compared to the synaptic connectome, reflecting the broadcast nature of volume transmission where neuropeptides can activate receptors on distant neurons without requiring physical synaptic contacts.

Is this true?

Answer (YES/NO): YES